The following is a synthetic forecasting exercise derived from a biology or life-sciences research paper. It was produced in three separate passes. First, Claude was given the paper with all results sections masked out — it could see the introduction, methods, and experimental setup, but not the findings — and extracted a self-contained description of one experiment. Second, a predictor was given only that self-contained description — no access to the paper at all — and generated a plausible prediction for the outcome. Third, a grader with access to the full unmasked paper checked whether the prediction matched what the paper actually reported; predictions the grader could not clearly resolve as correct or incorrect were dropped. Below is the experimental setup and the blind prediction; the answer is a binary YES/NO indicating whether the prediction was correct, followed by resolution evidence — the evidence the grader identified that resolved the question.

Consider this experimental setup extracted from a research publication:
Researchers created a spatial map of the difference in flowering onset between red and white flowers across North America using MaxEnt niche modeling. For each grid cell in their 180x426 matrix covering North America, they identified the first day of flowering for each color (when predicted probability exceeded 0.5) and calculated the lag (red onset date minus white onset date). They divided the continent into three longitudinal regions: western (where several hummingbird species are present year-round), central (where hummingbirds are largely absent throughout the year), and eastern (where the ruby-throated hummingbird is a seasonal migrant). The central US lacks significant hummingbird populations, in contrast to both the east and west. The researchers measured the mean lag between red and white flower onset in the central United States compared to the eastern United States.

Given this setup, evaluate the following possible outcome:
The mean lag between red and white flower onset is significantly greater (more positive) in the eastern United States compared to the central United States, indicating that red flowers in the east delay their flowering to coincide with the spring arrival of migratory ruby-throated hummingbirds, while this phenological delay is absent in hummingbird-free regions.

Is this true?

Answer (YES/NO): YES